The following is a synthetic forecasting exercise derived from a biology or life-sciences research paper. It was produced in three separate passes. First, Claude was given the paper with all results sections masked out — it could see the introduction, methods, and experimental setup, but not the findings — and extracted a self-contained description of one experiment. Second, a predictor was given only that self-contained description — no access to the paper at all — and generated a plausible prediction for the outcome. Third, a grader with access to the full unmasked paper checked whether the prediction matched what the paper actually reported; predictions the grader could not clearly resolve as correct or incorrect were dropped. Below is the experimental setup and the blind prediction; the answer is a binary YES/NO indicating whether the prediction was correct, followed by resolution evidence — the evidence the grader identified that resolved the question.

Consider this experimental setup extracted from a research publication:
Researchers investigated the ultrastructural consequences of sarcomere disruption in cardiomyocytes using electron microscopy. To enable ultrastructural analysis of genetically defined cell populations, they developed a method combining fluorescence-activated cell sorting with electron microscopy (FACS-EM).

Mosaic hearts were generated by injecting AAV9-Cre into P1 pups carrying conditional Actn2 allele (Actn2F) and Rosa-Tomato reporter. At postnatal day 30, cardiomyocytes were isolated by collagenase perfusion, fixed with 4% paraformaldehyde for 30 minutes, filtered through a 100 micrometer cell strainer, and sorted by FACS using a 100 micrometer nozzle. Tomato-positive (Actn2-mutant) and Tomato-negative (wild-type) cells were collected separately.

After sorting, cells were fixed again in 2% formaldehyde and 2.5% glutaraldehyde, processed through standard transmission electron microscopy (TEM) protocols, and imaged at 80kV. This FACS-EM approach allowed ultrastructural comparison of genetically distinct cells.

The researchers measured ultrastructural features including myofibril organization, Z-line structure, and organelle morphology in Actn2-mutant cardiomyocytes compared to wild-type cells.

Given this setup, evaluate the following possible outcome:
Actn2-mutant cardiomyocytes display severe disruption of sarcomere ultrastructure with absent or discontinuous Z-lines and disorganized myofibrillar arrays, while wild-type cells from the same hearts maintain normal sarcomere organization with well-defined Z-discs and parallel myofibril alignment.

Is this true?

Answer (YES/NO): YES